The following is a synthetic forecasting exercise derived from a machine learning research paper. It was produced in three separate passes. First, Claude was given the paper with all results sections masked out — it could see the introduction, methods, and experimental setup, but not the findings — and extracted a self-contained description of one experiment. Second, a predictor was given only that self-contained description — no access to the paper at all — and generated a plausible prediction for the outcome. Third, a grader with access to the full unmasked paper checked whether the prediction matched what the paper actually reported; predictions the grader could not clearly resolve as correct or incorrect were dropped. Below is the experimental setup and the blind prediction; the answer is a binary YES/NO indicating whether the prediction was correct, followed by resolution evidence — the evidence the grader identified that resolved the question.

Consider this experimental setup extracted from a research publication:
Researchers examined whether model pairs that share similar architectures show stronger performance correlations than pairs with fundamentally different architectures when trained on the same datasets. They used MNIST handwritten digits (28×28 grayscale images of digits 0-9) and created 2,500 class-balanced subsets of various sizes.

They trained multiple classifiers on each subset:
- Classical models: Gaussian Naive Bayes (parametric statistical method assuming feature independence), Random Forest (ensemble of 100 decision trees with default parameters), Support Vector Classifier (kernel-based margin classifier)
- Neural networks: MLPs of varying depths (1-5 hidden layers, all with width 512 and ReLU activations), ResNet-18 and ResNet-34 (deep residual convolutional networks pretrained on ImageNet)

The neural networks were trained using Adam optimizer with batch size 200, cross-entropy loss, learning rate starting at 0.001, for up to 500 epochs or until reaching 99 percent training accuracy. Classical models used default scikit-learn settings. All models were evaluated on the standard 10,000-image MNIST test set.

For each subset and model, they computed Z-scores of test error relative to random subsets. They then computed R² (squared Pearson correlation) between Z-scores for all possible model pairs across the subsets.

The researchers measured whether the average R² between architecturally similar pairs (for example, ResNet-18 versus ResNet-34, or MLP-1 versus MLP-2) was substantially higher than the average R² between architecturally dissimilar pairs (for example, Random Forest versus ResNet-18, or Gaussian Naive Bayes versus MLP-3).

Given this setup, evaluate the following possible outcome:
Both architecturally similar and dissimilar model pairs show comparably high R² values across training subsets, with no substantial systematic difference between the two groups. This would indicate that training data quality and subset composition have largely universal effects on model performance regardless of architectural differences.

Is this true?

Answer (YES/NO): YES